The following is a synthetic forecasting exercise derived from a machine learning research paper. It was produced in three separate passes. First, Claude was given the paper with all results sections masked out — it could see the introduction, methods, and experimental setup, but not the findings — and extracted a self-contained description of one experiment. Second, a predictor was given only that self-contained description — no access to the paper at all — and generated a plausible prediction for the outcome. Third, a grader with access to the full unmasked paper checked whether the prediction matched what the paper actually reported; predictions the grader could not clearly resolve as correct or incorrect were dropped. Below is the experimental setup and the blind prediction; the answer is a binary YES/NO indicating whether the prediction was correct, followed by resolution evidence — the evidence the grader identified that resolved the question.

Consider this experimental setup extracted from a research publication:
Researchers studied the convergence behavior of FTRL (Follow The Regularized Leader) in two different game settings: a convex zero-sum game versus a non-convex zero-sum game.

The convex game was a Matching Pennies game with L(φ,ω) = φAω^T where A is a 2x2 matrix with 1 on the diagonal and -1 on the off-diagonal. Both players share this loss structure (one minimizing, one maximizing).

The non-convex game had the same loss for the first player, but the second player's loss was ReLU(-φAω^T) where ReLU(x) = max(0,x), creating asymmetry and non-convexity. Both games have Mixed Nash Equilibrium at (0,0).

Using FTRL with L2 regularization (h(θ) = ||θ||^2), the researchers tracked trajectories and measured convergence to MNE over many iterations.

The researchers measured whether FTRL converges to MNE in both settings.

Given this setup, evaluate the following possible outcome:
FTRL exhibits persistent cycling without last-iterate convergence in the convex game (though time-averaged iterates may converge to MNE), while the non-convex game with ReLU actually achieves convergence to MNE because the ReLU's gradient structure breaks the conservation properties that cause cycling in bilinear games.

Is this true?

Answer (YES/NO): NO